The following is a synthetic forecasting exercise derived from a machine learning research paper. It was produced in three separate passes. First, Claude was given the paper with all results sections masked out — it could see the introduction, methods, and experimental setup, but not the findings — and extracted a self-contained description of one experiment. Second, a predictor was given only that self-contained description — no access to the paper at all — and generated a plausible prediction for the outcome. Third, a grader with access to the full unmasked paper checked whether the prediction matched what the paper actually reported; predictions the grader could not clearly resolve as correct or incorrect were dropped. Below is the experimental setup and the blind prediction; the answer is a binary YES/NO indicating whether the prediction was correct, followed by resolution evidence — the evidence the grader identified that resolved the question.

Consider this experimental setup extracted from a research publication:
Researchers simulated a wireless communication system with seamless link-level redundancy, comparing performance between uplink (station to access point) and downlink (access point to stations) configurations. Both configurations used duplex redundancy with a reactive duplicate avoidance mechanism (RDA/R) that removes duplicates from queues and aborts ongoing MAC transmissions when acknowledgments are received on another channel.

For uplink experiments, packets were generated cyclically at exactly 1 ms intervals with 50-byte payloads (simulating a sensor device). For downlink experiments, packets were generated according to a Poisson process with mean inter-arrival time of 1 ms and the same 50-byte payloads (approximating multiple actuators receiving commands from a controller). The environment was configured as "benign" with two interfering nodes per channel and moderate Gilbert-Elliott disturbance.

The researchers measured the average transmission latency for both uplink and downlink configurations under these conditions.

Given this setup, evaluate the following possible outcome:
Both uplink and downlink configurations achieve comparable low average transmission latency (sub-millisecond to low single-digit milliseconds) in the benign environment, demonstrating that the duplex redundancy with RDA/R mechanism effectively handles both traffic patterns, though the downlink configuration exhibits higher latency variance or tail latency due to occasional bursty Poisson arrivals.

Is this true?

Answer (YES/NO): NO